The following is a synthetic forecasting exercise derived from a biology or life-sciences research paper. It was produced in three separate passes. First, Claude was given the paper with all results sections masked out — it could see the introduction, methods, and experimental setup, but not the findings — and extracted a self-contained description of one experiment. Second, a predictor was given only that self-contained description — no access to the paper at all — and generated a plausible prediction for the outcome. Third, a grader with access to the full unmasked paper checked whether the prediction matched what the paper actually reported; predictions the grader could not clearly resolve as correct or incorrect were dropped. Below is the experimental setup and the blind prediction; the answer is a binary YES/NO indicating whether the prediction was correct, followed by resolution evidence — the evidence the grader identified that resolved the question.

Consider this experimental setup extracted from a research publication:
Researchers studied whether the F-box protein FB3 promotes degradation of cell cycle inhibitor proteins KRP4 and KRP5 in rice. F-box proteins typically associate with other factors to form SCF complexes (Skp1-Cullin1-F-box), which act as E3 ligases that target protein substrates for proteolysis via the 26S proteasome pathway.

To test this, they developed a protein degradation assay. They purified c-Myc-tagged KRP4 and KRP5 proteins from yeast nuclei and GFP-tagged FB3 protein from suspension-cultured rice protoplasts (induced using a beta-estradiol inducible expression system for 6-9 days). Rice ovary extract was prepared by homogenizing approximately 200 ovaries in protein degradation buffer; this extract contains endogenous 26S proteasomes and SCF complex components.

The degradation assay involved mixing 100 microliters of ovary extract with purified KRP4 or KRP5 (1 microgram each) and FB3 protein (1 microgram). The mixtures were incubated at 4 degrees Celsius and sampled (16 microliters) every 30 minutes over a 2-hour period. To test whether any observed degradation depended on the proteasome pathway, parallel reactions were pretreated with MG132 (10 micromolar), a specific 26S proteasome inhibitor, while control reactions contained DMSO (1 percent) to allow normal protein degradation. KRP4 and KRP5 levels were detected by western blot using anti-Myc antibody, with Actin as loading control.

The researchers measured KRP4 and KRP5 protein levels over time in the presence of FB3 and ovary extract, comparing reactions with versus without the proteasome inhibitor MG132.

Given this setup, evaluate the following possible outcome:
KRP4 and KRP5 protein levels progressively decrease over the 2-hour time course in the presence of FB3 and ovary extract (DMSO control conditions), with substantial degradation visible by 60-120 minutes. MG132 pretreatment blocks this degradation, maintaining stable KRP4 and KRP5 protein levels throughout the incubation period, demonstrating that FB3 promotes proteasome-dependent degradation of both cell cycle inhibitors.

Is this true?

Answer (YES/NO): NO